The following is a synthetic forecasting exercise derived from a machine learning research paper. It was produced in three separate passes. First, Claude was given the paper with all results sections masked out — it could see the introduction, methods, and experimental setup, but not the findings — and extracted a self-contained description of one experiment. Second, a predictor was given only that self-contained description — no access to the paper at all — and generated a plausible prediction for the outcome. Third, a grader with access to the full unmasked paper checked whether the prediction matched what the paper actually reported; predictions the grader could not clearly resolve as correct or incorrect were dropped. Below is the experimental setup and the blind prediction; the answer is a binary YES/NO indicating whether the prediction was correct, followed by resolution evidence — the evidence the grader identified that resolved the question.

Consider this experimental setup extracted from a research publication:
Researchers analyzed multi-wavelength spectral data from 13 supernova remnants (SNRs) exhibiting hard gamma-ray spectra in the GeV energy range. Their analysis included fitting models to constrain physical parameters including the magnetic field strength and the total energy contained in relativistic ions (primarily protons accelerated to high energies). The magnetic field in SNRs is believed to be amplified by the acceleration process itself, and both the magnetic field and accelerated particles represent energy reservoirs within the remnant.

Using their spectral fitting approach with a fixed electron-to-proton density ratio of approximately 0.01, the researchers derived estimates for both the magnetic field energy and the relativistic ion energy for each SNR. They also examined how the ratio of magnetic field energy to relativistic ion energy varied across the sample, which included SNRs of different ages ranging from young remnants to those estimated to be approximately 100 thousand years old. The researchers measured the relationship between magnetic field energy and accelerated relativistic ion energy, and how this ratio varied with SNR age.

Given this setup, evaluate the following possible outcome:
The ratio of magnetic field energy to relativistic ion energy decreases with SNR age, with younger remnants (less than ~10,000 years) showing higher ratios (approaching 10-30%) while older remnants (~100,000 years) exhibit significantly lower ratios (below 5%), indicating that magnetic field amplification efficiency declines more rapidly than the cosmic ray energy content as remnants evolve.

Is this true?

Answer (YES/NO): NO